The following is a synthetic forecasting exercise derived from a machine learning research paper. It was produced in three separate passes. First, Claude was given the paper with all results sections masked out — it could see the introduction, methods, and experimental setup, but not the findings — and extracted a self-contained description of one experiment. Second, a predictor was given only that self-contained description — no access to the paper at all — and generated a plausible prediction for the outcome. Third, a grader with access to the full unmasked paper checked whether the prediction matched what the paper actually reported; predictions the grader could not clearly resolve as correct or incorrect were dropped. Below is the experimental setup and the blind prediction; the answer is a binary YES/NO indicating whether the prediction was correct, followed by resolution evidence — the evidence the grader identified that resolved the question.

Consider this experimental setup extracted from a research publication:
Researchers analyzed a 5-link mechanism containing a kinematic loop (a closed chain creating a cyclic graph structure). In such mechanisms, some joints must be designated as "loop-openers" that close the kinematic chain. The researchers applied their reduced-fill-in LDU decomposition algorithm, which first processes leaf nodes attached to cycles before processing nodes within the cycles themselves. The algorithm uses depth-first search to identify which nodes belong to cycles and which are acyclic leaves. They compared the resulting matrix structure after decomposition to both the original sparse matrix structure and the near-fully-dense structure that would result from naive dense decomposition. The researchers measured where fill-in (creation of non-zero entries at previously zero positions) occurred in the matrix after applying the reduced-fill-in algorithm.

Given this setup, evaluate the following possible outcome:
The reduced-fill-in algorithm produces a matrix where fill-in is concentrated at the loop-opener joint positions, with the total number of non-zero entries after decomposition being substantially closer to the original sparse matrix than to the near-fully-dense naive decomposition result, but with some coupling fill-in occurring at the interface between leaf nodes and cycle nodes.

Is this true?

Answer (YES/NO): NO